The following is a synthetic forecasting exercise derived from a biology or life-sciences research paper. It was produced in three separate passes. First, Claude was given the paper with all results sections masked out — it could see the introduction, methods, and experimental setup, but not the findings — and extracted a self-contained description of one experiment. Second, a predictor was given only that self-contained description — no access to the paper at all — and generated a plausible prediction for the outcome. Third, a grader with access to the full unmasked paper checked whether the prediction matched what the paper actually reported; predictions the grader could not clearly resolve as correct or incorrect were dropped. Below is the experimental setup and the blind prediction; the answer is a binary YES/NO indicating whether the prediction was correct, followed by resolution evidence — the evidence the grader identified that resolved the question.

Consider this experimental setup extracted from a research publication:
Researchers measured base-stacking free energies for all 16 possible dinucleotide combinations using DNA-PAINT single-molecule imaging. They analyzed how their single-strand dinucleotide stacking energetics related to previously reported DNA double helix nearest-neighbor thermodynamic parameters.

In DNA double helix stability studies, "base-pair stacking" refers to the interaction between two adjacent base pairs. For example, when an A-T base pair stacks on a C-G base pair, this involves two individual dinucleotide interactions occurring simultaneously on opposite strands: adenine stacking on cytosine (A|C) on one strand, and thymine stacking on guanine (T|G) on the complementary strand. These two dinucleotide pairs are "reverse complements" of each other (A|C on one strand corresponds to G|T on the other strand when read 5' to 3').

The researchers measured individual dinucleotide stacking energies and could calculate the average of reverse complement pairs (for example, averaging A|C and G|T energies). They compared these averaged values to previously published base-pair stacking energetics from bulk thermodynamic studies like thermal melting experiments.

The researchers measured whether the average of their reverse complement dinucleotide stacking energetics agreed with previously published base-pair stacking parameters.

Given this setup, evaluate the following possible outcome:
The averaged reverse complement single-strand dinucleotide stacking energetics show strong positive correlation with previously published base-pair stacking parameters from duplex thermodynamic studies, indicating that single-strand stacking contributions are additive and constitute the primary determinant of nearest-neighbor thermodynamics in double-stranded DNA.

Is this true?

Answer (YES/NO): YES